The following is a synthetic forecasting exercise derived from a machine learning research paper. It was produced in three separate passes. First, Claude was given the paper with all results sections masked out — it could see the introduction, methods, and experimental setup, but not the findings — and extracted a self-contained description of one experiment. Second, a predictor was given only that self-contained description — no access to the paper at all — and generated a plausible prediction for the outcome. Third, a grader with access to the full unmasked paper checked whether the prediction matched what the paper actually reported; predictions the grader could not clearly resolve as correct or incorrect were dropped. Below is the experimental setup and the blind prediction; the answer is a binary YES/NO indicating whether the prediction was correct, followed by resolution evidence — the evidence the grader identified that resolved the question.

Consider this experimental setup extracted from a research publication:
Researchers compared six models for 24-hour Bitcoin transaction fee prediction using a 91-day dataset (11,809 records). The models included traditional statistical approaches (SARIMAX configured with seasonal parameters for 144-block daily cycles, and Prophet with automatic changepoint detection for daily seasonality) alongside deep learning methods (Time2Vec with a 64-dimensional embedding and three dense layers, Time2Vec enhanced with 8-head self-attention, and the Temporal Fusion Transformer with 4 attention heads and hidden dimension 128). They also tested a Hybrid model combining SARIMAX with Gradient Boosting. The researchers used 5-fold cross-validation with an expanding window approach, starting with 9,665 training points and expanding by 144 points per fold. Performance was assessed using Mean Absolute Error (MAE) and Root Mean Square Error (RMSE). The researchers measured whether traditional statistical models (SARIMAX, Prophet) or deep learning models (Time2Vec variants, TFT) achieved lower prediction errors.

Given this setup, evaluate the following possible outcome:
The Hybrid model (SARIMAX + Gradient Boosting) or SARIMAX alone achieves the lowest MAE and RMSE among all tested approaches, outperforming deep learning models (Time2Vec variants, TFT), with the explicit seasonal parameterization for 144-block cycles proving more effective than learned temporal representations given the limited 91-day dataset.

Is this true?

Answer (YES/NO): YES